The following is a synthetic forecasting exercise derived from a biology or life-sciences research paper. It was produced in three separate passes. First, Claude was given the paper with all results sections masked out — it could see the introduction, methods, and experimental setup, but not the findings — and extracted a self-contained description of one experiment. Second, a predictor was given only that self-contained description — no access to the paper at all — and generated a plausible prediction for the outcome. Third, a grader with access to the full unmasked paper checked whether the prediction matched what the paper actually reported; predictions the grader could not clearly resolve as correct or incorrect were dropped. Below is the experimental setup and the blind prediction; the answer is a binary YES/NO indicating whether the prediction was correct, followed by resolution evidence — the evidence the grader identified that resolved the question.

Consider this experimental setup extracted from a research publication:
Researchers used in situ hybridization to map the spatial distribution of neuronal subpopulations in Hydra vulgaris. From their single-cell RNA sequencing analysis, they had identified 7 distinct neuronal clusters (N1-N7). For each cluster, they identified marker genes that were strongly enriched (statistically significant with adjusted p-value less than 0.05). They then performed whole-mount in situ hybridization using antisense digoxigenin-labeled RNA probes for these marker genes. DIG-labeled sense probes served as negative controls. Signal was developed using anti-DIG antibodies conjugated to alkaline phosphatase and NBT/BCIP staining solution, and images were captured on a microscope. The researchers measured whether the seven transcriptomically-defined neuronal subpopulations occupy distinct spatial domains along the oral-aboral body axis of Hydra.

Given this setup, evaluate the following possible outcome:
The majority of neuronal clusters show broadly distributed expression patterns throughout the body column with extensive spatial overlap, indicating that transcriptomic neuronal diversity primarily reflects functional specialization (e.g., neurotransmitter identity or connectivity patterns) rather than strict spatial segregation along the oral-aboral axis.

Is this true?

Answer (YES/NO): NO